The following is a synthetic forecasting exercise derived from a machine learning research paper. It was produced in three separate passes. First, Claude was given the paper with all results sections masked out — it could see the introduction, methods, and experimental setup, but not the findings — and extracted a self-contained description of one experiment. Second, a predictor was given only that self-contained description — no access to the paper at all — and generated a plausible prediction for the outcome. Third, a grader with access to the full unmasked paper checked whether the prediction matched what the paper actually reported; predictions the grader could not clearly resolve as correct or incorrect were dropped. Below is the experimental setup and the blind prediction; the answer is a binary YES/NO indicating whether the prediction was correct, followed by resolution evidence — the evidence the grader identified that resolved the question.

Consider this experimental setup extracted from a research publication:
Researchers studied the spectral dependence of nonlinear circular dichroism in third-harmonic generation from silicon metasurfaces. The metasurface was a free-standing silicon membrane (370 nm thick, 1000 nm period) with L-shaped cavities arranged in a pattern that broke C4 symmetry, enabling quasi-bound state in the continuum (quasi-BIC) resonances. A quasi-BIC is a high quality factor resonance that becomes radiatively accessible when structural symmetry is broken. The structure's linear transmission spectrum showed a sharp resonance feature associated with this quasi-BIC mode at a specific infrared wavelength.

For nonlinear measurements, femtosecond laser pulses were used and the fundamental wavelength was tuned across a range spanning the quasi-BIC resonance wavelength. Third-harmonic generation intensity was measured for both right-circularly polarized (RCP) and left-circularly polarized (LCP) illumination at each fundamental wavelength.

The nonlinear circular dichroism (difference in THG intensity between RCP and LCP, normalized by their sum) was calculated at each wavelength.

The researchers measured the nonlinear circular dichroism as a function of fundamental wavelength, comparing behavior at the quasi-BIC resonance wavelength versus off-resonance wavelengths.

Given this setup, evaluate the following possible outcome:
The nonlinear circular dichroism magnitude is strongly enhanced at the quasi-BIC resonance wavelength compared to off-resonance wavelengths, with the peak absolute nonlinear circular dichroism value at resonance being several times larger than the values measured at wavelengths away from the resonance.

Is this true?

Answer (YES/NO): YES